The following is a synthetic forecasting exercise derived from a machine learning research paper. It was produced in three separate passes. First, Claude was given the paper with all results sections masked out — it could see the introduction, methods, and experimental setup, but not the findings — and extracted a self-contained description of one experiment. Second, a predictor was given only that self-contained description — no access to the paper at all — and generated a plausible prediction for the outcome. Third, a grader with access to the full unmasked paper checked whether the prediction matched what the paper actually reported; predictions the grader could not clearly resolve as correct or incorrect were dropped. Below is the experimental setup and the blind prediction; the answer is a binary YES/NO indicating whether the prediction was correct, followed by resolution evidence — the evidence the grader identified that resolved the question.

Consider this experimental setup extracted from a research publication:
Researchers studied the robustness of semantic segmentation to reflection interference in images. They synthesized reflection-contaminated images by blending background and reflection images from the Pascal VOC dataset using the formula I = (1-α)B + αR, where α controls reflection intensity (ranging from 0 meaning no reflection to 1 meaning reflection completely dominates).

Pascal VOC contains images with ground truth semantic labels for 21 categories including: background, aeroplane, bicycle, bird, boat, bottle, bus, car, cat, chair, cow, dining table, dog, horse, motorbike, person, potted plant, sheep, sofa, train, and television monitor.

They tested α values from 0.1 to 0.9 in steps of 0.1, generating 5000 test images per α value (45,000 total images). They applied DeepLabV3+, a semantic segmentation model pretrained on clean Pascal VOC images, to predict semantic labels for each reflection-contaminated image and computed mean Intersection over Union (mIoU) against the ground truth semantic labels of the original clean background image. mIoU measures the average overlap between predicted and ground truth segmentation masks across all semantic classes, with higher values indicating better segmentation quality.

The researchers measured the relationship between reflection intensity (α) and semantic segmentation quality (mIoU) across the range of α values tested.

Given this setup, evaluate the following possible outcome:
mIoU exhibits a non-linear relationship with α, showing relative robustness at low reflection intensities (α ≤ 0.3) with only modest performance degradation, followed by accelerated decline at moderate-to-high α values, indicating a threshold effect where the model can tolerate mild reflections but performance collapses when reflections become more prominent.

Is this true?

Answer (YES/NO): YES